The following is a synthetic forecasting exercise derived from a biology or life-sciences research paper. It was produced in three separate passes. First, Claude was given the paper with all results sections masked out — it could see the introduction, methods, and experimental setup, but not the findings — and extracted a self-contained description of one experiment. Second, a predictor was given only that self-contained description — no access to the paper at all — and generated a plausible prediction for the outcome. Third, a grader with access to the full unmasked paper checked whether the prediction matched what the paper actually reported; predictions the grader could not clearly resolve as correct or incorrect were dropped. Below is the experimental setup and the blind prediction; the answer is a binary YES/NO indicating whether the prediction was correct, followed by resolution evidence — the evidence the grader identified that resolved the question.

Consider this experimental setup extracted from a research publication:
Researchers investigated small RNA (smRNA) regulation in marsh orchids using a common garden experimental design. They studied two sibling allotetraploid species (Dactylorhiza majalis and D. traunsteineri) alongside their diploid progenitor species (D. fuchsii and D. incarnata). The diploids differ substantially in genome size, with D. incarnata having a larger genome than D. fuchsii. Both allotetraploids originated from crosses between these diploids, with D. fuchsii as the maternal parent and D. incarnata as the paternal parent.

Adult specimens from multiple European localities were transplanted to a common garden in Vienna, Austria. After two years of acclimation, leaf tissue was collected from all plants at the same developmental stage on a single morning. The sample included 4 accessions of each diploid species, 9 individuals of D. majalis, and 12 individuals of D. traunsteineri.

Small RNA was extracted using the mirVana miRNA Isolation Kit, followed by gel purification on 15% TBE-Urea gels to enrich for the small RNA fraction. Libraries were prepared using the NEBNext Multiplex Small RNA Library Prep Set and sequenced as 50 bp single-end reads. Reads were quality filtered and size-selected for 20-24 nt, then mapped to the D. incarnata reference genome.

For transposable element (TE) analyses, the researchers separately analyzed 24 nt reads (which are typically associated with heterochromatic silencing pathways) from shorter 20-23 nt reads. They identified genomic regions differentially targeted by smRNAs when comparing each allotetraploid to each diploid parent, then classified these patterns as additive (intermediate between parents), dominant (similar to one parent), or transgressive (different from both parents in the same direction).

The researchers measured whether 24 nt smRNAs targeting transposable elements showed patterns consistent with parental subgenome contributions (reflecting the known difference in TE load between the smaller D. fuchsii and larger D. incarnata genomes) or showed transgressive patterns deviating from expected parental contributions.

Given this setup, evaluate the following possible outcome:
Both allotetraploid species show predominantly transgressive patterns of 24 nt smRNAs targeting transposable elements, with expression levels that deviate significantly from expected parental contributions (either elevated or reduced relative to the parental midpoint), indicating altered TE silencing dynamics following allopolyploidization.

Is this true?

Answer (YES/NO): NO